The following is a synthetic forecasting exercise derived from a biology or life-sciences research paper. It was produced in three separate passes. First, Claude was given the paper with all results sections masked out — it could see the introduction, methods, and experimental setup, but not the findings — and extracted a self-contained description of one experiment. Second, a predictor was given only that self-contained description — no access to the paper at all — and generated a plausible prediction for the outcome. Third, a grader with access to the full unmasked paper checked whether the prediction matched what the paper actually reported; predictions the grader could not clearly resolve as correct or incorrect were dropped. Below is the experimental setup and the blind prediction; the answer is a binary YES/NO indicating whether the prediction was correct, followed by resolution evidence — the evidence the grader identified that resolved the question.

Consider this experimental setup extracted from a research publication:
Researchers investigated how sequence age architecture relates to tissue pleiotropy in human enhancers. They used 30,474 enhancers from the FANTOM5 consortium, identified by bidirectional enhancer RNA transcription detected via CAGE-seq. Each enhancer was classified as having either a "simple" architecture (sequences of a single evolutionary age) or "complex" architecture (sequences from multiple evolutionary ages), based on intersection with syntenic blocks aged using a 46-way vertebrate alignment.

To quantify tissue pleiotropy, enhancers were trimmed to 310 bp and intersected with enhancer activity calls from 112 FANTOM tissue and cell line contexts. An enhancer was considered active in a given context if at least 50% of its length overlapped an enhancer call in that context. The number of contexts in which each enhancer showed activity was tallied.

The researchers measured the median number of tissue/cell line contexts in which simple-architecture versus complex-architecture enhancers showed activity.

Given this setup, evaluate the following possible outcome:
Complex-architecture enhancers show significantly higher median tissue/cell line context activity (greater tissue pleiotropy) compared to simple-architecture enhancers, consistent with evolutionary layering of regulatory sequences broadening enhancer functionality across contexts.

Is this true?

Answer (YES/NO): YES